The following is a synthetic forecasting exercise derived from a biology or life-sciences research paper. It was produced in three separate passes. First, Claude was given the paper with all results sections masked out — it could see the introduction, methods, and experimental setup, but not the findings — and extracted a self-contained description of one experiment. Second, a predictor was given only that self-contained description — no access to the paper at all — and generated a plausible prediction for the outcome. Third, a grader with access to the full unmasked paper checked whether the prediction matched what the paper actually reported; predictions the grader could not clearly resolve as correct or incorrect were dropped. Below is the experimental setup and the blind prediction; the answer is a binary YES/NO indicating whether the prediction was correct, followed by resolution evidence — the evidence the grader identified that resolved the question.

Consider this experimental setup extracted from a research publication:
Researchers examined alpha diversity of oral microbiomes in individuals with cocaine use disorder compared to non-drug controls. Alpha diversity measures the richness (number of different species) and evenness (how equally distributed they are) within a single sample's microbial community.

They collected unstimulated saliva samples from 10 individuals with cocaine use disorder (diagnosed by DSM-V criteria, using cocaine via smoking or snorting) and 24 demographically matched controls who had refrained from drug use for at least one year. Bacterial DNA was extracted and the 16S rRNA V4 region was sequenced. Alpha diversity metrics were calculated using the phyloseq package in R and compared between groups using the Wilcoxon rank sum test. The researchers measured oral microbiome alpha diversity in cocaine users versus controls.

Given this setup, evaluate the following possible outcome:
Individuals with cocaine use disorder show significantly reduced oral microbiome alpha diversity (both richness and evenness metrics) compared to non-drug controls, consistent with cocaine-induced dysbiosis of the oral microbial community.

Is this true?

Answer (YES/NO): YES